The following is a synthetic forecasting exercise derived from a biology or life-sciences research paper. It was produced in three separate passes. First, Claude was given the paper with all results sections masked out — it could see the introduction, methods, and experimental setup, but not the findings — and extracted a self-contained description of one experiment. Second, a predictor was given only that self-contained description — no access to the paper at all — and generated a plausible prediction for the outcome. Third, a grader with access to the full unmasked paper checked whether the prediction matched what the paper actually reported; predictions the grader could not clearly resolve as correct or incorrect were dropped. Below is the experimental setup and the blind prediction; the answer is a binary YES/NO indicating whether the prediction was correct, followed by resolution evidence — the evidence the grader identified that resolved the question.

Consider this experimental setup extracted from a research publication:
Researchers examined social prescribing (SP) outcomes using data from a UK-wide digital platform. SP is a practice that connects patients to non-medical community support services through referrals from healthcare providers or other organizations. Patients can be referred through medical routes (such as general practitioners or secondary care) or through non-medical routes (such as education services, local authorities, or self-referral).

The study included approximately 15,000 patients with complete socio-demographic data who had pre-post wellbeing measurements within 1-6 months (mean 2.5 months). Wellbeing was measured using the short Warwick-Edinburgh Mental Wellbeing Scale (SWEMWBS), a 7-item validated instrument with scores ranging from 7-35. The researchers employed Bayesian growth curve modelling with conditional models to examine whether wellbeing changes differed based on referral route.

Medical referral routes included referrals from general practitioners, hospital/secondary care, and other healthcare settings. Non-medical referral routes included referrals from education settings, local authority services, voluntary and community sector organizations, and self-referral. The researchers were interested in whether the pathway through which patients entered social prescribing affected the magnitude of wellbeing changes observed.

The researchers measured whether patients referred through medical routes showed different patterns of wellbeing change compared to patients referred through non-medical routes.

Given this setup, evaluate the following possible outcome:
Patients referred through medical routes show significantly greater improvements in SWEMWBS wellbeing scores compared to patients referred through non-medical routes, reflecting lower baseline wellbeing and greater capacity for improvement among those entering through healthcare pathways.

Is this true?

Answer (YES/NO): NO